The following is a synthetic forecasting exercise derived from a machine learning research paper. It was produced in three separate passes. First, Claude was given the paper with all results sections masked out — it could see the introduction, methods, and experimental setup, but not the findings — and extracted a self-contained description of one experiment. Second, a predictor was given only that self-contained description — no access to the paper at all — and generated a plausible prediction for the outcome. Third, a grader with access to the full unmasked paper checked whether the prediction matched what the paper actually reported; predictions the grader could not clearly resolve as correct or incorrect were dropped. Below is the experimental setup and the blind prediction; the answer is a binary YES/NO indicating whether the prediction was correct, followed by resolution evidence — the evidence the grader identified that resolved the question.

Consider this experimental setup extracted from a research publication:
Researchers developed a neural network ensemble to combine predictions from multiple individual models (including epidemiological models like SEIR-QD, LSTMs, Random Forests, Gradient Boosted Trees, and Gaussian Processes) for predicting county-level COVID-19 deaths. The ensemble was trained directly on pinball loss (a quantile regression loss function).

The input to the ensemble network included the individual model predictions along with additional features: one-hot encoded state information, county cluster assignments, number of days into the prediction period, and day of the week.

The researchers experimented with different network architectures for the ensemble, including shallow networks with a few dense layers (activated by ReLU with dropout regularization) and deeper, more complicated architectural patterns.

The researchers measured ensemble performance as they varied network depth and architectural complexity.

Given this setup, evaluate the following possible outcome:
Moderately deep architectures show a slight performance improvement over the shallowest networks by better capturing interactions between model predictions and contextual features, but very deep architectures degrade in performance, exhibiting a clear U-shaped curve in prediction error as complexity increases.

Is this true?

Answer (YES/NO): NO